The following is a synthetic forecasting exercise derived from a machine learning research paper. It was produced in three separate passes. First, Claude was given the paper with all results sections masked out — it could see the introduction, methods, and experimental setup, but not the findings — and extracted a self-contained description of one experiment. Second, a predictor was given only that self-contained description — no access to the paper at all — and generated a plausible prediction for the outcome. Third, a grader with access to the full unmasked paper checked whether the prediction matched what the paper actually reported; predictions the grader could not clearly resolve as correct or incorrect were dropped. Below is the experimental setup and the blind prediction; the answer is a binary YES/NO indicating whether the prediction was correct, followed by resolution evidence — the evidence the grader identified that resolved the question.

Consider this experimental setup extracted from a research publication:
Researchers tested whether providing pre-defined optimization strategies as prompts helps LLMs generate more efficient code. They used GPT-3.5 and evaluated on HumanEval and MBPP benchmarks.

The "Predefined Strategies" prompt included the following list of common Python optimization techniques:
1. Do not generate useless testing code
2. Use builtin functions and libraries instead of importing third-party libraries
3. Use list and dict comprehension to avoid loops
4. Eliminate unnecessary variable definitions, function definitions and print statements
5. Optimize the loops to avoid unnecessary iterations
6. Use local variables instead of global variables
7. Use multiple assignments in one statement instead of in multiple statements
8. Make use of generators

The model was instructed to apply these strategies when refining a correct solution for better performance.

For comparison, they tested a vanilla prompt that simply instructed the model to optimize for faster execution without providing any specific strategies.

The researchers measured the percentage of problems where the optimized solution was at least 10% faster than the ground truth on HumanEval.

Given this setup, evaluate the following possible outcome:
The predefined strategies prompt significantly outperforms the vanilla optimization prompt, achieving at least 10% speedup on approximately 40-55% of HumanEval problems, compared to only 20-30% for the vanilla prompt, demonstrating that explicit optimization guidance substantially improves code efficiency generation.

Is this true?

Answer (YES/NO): NO